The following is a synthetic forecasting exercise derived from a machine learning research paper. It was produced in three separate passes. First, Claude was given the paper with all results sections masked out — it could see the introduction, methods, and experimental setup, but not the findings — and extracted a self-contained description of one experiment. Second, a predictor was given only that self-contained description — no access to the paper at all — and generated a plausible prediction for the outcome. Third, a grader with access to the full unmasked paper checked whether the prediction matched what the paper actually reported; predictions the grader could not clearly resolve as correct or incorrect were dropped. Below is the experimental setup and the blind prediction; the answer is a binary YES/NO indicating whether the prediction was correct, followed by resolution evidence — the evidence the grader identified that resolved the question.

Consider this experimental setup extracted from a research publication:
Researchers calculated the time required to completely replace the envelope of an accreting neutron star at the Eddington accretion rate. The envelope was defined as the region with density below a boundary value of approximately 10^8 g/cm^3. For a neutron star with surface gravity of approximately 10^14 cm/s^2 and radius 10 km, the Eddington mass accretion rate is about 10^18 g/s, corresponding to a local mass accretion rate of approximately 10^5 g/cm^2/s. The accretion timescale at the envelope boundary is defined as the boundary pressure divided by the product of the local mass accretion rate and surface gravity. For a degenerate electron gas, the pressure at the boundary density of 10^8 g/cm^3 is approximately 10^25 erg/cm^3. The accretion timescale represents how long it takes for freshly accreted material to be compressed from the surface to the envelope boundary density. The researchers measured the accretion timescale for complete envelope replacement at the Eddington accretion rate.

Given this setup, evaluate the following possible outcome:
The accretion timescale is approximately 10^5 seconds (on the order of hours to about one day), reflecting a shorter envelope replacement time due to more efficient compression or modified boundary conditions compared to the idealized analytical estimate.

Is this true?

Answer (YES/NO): NO